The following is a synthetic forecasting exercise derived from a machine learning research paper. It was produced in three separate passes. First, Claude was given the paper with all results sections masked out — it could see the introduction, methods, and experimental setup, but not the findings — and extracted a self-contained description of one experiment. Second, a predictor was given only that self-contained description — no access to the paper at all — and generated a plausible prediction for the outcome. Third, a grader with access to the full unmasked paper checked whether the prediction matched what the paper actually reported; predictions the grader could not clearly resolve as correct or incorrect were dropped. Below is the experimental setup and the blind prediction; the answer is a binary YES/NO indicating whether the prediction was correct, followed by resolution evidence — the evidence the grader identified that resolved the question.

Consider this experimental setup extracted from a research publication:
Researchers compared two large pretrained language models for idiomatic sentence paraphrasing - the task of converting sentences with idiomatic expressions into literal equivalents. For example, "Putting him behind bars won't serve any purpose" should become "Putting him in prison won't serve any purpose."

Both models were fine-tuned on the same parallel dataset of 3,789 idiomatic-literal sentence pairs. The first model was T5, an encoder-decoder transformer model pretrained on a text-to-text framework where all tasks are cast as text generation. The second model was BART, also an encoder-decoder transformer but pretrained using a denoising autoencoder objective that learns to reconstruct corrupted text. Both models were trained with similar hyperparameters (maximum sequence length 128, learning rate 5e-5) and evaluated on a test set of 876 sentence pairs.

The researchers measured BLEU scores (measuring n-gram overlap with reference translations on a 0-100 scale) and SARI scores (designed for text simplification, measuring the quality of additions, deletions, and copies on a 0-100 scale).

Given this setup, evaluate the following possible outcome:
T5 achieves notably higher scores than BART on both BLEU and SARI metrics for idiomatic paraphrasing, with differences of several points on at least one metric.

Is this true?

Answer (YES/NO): NO